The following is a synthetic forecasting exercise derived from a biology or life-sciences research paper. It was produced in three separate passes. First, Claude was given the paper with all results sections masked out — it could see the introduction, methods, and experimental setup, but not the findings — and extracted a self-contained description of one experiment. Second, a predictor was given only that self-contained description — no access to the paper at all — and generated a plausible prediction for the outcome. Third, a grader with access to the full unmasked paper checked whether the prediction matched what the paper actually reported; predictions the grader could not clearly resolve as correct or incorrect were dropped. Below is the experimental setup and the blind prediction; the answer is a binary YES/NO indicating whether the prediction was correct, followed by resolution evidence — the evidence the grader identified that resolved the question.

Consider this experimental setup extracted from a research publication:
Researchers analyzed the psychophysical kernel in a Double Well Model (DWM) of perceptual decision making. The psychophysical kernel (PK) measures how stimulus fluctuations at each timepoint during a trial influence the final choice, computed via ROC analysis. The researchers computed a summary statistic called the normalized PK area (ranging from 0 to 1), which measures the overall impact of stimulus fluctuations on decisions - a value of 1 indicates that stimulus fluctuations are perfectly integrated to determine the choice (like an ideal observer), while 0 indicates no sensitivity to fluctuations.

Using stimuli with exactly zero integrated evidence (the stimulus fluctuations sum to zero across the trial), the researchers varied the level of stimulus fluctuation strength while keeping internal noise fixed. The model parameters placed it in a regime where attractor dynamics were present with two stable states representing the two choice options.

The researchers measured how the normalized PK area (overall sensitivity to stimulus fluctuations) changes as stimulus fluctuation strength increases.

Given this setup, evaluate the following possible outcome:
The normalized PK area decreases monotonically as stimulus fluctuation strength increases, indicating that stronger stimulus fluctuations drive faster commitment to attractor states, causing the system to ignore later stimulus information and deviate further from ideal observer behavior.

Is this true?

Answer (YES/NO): NO